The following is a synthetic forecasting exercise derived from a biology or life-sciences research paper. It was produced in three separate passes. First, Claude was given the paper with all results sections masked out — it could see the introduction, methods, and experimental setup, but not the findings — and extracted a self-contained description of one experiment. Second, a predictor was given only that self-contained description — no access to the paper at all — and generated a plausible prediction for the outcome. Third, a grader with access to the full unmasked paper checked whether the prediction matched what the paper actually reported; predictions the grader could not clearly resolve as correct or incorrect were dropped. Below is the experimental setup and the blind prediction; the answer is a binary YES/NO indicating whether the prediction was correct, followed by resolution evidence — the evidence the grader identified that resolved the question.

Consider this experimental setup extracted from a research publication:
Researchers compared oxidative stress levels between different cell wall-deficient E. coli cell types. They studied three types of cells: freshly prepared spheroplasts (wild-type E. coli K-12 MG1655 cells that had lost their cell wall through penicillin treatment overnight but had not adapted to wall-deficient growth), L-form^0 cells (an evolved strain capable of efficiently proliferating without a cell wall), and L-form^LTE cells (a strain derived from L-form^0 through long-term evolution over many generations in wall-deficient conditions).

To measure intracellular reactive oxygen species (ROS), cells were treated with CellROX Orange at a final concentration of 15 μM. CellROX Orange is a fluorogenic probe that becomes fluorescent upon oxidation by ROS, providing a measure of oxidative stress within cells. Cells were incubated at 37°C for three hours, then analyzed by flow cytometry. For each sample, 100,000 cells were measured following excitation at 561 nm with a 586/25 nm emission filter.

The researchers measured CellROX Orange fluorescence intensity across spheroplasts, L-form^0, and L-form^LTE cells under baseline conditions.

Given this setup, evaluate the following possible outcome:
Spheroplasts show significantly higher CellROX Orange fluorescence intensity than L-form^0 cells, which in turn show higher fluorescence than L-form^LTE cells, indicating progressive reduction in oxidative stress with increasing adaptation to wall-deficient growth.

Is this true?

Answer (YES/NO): YES